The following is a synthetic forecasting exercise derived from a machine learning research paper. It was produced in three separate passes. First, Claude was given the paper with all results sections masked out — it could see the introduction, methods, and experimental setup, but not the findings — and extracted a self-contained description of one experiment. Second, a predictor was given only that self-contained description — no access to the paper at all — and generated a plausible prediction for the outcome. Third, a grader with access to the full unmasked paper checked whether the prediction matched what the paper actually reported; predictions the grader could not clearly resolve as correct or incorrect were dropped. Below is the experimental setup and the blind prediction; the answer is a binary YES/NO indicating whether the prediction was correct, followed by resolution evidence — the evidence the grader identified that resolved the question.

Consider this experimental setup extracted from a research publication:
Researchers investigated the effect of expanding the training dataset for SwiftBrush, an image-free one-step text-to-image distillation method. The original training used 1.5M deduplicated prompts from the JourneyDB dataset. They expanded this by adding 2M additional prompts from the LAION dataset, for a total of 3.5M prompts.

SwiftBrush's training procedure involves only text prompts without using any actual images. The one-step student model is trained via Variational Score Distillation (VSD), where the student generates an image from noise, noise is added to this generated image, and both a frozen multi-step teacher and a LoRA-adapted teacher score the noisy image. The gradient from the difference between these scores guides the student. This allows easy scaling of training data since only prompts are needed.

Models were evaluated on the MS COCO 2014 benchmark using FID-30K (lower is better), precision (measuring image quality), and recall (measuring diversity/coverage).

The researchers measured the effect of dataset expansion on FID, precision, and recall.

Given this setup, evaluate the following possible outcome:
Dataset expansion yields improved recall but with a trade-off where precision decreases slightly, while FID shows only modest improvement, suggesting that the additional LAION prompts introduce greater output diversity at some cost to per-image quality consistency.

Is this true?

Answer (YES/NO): NO